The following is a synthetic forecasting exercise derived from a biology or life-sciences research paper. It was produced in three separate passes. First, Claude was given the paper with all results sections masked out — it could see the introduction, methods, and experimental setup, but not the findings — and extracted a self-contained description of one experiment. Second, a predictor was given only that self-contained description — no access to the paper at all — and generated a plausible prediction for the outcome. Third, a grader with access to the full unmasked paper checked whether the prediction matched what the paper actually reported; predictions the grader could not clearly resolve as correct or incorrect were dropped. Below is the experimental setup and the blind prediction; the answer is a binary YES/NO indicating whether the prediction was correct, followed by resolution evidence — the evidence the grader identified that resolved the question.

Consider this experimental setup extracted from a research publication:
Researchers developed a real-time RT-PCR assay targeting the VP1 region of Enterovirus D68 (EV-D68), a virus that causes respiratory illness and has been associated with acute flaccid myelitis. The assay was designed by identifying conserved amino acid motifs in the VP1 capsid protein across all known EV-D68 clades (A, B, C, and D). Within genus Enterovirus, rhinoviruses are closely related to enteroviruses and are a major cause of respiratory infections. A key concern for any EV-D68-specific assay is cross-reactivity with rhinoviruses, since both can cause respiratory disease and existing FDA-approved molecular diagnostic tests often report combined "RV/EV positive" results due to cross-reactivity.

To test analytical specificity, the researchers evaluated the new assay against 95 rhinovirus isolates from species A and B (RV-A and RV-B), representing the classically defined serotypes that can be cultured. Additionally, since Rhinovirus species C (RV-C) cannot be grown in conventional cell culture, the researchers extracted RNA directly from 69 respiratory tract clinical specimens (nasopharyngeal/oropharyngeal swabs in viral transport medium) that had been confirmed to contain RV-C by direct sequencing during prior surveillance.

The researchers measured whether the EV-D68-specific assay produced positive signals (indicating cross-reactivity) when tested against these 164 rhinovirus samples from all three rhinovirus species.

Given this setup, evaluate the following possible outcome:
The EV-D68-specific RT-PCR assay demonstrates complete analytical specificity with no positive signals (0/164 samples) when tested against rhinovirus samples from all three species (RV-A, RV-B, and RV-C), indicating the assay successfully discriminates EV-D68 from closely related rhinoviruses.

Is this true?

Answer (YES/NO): YES